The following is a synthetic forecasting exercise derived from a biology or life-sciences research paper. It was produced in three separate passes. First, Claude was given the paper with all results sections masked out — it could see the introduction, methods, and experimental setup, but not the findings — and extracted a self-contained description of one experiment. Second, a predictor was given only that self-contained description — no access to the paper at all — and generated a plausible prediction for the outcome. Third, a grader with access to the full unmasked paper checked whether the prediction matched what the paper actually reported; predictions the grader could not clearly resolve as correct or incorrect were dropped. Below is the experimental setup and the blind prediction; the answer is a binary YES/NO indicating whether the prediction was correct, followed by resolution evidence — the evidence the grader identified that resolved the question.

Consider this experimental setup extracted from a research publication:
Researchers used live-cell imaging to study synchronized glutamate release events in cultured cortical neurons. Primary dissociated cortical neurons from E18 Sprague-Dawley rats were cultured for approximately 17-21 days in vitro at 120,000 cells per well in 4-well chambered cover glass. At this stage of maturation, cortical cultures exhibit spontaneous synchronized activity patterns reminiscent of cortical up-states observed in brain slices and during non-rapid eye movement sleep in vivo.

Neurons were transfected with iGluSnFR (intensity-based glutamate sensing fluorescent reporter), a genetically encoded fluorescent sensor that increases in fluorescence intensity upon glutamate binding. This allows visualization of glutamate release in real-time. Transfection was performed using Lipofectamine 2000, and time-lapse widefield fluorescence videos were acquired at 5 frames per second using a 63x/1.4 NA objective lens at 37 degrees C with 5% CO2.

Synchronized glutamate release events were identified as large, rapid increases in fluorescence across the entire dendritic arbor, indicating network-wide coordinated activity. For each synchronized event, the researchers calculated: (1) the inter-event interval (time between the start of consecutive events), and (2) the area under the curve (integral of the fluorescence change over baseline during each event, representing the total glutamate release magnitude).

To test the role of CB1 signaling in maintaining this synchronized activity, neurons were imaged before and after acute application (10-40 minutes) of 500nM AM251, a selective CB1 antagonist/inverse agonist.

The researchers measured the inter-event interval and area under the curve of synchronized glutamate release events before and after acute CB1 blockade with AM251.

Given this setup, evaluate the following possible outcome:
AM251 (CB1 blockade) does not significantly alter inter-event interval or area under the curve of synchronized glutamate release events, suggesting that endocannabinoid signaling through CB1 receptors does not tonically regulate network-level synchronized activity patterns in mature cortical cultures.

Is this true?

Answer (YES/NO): NO